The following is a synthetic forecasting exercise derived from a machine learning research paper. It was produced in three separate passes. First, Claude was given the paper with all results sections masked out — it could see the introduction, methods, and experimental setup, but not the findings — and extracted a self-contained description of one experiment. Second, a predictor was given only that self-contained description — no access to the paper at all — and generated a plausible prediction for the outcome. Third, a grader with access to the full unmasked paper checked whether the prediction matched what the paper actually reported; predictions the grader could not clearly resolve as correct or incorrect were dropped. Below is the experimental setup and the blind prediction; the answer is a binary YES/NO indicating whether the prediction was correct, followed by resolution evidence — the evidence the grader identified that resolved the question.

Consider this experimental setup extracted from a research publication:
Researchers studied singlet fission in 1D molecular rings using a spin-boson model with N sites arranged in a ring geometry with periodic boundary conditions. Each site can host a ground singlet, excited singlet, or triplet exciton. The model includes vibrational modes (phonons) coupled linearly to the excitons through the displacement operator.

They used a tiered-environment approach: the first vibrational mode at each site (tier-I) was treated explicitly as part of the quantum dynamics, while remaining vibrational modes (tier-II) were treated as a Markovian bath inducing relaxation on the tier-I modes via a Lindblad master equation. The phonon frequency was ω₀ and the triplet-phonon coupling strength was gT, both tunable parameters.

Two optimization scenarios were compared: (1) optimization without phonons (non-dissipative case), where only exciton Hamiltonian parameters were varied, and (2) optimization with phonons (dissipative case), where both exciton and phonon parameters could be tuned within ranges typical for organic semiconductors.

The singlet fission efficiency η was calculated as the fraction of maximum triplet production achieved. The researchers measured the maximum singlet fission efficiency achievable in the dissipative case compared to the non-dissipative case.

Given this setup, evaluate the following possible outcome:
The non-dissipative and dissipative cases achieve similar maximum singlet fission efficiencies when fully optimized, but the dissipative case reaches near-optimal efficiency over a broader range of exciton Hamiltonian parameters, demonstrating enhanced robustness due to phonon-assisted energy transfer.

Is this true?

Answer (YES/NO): NO